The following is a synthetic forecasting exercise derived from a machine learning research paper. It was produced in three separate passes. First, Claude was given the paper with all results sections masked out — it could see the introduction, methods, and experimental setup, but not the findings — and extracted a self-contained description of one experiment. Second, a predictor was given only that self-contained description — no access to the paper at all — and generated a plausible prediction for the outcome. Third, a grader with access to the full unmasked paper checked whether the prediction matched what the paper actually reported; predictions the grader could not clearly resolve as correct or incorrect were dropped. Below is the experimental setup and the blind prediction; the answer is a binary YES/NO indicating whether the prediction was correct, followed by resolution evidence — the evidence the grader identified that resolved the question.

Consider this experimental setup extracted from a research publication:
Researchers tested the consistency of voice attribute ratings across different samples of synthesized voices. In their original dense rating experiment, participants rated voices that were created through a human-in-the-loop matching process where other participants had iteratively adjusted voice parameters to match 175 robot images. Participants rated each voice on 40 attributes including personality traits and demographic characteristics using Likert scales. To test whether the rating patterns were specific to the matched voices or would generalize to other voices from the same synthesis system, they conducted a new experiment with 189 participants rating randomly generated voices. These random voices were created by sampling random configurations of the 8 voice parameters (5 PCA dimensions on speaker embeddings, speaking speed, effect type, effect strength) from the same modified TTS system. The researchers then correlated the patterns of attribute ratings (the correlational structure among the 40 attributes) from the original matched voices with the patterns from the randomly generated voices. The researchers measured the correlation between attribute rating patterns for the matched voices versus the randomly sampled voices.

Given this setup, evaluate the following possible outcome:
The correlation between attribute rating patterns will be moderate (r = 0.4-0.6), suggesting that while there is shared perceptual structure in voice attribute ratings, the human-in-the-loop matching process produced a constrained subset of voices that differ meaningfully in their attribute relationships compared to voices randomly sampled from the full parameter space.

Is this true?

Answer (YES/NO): NO